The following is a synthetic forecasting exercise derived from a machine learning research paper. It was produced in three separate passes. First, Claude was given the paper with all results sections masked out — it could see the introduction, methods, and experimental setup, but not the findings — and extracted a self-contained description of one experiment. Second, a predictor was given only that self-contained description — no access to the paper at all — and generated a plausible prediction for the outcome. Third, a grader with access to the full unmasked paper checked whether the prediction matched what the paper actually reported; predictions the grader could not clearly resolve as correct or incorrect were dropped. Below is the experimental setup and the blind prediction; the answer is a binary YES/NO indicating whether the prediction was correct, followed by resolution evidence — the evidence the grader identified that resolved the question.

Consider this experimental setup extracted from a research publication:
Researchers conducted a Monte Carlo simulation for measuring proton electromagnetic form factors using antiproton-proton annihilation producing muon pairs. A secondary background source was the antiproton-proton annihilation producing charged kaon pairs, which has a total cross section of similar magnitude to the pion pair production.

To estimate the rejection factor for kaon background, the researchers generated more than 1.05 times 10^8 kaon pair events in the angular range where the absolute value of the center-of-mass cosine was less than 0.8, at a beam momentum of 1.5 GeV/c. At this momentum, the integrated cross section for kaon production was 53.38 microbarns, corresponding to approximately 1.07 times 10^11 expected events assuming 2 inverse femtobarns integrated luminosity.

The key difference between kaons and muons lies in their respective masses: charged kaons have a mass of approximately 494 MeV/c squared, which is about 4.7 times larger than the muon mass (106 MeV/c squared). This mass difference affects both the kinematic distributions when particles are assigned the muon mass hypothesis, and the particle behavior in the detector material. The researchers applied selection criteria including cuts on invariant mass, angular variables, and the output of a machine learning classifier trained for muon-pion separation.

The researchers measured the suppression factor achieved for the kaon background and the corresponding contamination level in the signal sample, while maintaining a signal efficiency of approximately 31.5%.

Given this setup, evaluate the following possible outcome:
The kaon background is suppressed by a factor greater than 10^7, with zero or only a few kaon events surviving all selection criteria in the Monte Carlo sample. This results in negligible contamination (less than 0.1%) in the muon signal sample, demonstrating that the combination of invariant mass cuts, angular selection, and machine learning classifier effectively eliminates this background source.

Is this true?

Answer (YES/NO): NO